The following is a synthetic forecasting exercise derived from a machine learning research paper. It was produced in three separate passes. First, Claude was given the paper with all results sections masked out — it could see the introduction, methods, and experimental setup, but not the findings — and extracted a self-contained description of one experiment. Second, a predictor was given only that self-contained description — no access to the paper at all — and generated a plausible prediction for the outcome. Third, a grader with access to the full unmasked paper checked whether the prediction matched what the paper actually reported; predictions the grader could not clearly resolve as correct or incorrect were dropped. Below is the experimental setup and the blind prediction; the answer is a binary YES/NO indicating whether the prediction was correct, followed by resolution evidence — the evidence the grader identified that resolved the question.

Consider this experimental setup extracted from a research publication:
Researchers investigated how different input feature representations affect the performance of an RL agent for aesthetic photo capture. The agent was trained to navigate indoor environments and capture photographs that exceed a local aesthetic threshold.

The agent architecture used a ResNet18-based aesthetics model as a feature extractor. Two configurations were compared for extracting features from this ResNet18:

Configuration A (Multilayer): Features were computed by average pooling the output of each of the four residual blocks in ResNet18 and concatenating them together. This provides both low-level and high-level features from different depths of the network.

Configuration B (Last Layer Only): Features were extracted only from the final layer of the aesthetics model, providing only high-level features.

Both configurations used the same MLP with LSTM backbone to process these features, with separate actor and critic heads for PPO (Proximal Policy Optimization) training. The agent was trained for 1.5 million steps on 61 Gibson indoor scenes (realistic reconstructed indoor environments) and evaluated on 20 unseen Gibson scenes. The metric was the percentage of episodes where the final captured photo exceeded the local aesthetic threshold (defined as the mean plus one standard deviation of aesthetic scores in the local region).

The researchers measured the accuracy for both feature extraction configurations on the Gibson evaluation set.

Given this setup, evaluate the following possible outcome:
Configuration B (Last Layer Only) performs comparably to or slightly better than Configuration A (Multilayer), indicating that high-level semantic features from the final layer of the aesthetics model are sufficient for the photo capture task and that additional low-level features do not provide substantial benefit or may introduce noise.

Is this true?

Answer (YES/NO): NO